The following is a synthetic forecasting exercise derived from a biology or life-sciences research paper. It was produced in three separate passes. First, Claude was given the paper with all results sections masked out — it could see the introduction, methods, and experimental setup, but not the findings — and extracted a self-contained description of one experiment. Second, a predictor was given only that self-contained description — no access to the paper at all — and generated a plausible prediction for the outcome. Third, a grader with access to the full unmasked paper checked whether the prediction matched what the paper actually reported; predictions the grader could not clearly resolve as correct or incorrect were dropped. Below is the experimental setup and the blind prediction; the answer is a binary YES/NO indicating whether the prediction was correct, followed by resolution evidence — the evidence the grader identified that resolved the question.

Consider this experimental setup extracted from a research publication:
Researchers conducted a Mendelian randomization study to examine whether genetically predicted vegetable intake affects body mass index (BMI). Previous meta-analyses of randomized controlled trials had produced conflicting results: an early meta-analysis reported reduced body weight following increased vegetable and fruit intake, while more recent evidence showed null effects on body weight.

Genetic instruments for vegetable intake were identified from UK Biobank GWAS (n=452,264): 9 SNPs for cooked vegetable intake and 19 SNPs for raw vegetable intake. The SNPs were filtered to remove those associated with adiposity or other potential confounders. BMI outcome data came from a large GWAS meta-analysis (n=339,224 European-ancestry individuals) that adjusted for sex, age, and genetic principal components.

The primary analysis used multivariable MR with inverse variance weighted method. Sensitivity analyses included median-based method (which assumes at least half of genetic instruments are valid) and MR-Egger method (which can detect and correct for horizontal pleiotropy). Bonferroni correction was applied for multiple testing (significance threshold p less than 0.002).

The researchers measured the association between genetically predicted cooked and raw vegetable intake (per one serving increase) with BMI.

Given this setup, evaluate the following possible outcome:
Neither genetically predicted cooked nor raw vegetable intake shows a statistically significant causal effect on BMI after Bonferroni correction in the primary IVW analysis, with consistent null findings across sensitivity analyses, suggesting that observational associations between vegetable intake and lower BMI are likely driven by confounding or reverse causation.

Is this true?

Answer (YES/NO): YES